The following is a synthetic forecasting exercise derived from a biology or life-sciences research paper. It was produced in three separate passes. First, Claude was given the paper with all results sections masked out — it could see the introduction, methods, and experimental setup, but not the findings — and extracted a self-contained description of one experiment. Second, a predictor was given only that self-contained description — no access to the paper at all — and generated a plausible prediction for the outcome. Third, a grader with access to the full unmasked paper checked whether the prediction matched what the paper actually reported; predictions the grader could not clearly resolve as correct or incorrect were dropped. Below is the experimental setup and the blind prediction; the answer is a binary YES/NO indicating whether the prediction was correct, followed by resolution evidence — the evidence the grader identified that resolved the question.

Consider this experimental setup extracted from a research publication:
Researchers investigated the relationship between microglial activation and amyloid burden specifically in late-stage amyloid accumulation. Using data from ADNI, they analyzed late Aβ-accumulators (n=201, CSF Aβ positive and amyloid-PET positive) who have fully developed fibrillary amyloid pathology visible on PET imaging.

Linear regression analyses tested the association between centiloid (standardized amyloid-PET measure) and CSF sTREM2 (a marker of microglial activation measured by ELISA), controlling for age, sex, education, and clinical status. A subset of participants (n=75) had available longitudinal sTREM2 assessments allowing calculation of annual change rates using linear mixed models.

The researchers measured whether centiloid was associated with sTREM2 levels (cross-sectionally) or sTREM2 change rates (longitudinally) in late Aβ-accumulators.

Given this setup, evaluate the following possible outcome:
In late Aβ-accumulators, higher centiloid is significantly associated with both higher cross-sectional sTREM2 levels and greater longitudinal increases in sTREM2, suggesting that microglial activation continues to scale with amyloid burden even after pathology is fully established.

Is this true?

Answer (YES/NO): NO